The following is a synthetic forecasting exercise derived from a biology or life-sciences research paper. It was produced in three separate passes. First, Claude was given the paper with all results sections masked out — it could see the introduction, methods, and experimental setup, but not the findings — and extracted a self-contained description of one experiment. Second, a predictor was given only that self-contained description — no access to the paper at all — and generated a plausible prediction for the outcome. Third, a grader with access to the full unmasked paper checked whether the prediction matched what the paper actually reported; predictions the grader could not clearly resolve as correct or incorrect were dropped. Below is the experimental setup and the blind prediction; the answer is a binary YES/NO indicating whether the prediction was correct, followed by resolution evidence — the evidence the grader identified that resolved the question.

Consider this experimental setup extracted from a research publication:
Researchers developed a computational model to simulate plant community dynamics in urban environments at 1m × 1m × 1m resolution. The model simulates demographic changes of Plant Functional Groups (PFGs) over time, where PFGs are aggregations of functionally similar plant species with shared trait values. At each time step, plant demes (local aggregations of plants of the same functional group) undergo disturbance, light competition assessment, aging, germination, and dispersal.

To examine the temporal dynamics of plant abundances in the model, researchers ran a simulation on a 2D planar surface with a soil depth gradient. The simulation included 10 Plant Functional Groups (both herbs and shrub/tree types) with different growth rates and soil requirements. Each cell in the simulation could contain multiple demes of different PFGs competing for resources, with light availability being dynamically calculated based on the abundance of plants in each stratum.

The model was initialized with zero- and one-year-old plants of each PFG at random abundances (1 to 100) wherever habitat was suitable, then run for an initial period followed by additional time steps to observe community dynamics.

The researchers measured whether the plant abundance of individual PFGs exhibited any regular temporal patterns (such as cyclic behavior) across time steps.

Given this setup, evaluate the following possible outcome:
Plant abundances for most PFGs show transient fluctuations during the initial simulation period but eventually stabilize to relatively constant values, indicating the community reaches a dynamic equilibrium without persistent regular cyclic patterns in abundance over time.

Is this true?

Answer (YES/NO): NO